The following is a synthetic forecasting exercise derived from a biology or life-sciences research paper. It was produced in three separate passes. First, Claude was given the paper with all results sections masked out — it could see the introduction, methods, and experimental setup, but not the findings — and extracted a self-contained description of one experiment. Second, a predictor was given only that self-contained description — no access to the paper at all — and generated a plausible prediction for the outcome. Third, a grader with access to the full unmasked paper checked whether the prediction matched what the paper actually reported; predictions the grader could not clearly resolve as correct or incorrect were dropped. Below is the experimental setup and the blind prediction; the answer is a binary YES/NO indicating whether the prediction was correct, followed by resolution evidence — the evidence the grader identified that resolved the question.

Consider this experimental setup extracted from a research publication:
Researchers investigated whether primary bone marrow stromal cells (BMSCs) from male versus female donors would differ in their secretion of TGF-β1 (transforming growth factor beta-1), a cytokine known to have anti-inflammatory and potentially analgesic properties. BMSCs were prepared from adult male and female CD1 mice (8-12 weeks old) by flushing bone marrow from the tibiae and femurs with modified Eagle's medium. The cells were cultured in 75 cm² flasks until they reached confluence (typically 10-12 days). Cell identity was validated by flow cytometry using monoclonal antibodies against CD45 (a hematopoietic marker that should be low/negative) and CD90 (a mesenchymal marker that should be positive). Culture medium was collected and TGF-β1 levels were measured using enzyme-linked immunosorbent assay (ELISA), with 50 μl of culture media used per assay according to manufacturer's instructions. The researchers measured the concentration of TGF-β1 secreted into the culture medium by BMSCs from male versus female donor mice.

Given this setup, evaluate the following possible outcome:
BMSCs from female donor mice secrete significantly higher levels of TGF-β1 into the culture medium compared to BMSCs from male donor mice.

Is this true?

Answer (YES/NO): NO